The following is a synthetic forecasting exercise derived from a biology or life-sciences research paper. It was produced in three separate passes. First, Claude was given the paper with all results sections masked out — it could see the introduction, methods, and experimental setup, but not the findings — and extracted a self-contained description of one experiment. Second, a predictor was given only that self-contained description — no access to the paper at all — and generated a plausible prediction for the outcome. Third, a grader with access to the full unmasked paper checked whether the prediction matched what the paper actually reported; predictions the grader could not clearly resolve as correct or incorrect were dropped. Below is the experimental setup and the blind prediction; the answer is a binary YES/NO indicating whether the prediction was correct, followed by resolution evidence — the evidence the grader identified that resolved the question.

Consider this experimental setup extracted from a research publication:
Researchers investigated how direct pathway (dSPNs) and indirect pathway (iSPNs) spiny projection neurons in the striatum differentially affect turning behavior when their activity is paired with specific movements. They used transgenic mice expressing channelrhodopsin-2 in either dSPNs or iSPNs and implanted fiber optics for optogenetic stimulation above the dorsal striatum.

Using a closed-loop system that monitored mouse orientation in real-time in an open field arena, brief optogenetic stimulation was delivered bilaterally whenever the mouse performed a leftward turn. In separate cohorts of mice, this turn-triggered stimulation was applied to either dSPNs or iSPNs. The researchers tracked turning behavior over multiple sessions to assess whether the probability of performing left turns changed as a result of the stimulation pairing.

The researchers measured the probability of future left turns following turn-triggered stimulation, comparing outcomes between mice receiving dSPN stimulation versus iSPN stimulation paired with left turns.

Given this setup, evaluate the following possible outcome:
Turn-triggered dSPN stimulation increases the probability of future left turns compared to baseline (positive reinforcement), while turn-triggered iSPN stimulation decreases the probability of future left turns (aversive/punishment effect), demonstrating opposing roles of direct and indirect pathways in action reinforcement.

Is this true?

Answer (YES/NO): YES